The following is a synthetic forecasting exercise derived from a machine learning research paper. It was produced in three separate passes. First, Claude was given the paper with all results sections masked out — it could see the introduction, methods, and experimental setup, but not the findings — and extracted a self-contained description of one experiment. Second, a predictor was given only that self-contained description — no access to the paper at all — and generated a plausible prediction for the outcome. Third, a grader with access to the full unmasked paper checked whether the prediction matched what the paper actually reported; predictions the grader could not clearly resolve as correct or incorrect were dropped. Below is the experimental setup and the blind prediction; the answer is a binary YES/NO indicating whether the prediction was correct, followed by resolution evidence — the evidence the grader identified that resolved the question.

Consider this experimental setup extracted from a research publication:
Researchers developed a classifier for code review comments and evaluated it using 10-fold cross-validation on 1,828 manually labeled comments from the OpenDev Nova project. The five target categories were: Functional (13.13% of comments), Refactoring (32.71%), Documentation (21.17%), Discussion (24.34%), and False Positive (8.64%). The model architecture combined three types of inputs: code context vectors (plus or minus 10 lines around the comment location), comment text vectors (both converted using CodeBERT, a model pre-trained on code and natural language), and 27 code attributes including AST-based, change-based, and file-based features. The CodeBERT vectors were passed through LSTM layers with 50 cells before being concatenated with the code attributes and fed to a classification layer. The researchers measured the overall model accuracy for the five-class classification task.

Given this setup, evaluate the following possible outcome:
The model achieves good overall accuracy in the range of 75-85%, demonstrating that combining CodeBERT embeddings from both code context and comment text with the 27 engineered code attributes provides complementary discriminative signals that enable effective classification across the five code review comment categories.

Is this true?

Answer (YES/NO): NO